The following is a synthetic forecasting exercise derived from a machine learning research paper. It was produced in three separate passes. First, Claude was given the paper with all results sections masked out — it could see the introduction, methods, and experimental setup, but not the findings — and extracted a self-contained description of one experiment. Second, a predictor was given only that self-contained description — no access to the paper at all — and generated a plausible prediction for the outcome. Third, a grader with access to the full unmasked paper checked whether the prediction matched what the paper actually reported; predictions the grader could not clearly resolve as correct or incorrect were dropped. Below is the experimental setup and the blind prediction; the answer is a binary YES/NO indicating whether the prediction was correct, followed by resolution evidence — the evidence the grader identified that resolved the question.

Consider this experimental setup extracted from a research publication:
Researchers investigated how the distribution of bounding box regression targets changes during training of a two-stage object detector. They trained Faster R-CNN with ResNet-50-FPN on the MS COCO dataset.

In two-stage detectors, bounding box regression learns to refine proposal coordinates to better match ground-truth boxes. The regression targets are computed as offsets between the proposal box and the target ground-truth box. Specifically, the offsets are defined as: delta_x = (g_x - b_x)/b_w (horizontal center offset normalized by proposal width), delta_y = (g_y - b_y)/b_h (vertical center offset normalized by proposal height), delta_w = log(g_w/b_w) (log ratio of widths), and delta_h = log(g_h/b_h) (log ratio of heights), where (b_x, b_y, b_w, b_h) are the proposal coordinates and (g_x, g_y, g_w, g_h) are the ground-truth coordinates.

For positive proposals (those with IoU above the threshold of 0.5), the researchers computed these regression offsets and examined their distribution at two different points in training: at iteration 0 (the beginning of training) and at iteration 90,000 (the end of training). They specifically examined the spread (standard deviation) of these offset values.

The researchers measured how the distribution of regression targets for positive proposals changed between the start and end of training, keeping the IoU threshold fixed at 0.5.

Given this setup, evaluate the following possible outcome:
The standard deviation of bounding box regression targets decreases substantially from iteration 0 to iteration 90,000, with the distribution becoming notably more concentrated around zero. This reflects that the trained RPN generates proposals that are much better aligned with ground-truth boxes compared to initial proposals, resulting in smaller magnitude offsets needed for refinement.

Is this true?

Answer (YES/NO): YES